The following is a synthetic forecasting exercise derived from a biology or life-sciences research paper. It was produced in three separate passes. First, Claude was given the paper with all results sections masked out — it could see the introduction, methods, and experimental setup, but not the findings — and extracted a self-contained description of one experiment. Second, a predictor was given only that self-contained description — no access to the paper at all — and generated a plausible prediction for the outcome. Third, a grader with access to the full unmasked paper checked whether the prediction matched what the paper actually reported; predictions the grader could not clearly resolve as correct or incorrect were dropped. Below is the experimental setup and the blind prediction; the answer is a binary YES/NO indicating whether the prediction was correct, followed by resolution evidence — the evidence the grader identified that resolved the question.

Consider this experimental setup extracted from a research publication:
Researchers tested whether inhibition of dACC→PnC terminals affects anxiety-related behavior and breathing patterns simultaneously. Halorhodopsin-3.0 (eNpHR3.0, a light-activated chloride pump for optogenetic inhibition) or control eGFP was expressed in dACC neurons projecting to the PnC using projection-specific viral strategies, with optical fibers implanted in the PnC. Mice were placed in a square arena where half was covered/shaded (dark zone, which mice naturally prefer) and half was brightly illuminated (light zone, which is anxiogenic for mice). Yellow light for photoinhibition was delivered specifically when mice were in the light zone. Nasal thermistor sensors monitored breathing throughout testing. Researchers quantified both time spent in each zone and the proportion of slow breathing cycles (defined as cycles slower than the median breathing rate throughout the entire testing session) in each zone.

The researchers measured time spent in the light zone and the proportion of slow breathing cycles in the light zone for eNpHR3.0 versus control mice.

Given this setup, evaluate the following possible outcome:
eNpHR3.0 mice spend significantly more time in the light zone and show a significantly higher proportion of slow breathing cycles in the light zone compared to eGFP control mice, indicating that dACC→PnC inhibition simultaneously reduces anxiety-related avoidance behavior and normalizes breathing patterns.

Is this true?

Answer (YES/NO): NO